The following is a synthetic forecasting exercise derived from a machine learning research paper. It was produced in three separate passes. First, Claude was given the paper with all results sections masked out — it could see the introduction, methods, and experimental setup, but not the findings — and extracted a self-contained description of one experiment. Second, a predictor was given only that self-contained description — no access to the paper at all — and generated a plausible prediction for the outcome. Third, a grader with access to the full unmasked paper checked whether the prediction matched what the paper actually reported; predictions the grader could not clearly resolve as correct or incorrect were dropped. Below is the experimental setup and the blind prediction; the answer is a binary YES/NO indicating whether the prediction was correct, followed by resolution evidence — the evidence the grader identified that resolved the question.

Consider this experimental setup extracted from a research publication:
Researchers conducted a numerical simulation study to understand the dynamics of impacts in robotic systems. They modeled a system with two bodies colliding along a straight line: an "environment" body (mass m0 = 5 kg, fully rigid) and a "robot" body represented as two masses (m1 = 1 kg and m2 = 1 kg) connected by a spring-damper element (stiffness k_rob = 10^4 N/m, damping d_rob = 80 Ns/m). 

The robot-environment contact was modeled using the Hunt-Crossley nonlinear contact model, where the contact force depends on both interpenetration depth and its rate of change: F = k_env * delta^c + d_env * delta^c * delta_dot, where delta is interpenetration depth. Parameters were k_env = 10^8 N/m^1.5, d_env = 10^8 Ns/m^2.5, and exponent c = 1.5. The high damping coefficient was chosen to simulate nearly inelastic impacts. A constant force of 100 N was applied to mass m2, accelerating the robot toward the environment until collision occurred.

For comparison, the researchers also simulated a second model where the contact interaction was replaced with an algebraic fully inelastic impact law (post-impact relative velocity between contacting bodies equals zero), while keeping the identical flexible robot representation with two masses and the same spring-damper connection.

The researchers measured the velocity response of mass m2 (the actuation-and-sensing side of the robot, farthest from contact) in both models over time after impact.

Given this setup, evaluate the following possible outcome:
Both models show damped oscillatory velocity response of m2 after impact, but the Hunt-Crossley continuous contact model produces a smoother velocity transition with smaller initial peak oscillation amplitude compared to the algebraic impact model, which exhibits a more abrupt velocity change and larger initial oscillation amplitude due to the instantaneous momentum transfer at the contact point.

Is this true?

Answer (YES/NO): NO